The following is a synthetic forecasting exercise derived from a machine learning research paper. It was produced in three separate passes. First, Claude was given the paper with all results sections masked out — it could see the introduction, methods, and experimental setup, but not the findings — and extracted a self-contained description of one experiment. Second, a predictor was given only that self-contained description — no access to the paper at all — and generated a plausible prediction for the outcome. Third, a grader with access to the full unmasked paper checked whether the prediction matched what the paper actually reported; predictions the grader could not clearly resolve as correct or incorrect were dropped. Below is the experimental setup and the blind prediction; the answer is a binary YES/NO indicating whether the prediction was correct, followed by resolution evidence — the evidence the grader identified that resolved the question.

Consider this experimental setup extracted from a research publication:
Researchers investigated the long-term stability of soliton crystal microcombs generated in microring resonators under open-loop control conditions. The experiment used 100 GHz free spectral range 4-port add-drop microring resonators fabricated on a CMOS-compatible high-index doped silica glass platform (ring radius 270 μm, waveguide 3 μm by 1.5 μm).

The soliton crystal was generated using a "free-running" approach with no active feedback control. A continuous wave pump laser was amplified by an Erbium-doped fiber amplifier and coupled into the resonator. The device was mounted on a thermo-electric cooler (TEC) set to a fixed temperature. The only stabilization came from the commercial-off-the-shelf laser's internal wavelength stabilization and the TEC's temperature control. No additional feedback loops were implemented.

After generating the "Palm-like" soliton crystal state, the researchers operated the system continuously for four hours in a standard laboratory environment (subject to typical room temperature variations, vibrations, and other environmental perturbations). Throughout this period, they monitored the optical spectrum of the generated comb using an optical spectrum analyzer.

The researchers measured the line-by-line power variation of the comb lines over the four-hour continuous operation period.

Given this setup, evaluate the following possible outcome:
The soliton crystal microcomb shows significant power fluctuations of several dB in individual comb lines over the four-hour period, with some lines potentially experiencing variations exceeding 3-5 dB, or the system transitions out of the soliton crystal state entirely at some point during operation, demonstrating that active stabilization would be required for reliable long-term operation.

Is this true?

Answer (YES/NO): NO